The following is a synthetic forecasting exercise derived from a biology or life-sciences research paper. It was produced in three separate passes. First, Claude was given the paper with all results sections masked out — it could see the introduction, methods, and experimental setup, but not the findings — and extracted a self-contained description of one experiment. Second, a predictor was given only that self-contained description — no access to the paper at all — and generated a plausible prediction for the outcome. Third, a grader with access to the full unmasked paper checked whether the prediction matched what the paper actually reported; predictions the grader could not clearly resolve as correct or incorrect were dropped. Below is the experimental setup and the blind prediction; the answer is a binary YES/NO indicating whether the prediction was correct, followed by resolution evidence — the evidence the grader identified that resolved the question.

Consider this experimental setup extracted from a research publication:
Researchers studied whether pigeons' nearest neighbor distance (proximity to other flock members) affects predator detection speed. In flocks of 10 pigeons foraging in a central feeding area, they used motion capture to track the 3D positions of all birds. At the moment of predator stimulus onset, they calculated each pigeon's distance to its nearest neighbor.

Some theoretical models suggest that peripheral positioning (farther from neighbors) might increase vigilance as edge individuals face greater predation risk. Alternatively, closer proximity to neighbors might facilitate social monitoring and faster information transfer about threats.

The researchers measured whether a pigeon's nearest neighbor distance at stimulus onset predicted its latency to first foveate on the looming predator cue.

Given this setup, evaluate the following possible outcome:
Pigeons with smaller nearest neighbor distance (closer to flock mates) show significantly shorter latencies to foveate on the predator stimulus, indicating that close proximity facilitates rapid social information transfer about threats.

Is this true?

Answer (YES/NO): NO